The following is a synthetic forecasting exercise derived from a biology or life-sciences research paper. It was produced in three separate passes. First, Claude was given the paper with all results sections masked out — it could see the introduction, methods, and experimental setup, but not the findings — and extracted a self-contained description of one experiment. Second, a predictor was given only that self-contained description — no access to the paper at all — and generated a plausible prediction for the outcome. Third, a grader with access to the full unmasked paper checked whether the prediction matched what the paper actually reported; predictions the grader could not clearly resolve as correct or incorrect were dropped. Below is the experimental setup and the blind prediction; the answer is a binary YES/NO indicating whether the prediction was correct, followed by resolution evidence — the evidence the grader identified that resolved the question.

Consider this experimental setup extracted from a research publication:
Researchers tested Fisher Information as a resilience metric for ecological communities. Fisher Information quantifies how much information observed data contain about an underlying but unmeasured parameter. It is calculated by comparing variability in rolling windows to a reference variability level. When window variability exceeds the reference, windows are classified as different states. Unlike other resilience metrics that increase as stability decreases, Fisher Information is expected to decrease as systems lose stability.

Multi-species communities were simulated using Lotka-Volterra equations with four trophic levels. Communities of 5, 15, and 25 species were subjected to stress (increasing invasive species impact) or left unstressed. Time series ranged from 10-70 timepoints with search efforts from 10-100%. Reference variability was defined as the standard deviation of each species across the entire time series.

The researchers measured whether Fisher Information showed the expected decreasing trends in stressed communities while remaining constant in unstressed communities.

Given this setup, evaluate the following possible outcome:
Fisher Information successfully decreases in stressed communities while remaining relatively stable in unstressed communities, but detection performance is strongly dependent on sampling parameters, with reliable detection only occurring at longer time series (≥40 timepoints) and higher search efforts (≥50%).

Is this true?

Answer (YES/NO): NO